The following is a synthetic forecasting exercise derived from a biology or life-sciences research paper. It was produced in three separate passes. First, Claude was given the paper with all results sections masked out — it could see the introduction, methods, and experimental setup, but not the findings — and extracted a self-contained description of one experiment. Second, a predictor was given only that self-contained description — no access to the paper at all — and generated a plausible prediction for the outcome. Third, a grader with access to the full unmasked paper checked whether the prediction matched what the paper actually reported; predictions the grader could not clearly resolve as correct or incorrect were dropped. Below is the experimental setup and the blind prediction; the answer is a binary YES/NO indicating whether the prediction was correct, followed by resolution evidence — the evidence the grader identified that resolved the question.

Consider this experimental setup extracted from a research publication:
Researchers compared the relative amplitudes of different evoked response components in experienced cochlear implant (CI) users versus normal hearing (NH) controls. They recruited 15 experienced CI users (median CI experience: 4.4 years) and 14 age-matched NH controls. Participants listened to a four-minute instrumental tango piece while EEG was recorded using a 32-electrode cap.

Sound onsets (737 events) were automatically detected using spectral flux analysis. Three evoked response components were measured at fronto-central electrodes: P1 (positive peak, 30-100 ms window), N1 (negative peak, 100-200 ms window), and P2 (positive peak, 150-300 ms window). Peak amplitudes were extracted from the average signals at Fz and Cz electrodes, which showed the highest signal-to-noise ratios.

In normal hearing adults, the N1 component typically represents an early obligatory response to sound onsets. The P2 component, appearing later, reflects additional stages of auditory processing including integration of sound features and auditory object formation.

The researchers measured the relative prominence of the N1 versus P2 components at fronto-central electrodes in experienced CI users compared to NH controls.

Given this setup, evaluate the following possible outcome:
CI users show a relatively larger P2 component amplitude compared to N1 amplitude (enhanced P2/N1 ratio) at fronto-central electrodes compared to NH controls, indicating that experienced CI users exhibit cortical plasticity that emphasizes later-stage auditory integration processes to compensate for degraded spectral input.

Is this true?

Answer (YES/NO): YES